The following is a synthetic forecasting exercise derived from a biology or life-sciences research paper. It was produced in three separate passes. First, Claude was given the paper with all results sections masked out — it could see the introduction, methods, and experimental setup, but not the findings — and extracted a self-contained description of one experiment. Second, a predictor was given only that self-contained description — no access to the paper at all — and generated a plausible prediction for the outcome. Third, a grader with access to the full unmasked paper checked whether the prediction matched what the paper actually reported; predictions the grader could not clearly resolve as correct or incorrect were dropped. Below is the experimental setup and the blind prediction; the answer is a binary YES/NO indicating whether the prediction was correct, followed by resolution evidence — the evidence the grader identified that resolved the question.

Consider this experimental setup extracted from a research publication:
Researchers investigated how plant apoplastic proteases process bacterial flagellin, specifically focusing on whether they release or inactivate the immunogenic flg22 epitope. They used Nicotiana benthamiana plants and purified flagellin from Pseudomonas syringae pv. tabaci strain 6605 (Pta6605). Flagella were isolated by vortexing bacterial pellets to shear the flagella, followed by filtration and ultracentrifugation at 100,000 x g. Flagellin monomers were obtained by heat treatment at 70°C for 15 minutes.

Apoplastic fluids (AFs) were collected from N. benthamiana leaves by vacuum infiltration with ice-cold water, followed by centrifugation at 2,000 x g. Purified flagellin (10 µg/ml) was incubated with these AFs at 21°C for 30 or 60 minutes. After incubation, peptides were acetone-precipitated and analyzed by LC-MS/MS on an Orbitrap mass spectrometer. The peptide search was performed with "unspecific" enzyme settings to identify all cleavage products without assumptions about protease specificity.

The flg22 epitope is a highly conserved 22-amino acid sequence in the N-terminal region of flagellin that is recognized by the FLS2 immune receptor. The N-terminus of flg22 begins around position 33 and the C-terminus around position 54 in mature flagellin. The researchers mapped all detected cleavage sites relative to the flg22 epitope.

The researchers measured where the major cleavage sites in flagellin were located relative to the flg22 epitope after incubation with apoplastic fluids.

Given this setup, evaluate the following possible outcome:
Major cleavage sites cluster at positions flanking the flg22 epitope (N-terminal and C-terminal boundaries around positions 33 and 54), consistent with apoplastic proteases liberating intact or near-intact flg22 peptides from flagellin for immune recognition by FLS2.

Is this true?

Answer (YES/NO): NO